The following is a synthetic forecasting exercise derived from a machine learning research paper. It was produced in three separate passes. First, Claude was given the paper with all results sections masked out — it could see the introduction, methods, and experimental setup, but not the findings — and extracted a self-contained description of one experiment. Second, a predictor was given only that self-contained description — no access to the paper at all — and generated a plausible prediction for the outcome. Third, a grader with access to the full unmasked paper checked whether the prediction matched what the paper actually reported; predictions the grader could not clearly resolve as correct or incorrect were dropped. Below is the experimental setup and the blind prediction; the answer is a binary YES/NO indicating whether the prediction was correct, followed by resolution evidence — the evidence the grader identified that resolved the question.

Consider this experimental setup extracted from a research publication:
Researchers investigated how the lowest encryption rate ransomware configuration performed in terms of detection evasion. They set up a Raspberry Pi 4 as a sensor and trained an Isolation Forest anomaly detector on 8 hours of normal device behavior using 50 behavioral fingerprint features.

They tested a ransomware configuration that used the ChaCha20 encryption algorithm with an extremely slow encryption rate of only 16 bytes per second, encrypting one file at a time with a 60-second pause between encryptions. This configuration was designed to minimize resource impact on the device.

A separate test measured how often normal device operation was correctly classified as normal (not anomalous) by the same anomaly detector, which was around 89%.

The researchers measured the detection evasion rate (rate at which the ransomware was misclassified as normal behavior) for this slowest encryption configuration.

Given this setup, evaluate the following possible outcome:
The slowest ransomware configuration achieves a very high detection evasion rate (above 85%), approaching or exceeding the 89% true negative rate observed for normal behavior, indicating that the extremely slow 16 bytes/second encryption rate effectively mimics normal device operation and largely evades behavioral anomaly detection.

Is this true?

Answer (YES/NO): YES